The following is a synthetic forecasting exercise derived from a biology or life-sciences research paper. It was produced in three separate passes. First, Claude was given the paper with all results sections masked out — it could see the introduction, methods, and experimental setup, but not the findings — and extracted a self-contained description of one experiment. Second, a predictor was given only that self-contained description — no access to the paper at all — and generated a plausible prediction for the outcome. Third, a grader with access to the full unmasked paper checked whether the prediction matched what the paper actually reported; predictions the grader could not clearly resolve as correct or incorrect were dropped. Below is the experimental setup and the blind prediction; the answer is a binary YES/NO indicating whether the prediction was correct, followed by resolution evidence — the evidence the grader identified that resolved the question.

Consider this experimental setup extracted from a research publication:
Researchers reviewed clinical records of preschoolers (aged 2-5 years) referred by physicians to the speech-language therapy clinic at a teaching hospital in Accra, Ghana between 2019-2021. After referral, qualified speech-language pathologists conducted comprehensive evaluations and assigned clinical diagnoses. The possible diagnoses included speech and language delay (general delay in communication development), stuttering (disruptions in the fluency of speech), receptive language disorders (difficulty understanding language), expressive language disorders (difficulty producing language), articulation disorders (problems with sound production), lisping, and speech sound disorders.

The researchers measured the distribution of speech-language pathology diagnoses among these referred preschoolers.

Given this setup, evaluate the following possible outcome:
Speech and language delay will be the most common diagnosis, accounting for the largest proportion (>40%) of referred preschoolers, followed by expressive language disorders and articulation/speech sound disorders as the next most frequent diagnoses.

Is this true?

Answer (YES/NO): NO